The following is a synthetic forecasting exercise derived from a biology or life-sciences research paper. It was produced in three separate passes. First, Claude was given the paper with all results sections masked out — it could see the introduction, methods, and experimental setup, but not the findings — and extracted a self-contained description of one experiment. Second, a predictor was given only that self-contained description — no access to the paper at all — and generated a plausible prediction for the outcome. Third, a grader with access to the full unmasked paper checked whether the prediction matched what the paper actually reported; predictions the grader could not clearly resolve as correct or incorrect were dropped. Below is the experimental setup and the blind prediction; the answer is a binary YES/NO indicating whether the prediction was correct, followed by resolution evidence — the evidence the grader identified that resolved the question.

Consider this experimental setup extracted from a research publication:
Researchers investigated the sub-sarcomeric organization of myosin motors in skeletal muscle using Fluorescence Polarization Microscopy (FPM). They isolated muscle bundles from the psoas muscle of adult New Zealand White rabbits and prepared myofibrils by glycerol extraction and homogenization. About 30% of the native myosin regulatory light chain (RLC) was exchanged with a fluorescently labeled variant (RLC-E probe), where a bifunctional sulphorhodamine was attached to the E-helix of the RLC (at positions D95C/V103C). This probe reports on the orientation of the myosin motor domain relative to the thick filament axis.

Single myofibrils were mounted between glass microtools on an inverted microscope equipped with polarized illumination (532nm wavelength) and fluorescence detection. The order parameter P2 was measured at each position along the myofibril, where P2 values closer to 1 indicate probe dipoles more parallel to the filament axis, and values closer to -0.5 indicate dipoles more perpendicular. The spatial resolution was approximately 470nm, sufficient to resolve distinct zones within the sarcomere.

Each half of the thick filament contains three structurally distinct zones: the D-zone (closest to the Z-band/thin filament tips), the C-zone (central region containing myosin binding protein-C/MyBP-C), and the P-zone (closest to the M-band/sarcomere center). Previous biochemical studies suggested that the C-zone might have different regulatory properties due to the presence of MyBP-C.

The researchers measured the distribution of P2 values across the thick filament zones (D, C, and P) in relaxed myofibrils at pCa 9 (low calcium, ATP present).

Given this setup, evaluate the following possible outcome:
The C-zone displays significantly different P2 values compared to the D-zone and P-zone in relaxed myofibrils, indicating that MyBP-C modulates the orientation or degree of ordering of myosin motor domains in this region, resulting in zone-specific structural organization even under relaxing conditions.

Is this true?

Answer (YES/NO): NO